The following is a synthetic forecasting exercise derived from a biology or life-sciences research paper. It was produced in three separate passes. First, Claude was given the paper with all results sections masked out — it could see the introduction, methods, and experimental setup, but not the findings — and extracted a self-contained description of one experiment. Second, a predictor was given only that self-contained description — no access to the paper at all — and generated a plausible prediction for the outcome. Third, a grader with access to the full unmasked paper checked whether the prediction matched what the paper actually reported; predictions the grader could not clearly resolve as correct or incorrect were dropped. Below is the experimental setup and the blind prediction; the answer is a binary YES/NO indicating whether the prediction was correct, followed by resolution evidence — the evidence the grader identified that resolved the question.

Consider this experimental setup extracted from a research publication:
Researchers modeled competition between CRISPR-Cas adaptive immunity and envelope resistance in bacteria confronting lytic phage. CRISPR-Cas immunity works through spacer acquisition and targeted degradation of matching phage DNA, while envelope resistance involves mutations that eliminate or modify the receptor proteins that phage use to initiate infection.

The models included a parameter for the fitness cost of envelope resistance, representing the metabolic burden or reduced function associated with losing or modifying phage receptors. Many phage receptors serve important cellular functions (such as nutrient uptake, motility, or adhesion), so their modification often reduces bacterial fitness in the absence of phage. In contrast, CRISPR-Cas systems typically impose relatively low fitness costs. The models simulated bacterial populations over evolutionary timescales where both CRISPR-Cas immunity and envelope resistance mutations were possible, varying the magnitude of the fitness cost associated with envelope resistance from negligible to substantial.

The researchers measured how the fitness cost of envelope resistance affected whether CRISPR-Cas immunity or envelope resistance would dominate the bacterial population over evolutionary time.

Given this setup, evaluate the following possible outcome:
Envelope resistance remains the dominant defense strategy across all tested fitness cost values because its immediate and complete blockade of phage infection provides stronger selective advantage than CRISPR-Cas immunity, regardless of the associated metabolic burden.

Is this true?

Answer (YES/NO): NO